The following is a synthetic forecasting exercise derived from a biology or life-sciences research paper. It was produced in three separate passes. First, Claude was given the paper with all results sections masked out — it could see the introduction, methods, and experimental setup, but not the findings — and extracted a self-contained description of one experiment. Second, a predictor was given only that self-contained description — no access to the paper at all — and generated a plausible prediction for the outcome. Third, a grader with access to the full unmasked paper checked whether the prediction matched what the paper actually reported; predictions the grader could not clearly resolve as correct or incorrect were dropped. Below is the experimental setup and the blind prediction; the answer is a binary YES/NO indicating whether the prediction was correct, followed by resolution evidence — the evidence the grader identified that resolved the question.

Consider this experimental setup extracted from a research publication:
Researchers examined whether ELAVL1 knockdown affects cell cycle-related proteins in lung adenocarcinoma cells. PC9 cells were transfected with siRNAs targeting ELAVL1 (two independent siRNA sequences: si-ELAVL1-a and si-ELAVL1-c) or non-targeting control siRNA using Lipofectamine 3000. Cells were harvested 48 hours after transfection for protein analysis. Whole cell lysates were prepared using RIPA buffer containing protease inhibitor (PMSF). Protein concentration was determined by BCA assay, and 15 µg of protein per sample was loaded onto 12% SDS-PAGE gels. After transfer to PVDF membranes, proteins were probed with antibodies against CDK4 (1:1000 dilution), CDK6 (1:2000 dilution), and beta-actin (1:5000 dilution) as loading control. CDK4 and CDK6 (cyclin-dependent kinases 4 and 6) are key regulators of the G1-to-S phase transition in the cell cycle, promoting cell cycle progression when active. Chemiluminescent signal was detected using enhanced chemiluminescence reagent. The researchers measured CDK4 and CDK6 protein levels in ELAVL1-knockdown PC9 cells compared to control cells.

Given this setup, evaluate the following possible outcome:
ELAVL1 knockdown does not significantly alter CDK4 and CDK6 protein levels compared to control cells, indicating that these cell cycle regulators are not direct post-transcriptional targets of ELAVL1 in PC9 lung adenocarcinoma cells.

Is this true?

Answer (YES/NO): NO